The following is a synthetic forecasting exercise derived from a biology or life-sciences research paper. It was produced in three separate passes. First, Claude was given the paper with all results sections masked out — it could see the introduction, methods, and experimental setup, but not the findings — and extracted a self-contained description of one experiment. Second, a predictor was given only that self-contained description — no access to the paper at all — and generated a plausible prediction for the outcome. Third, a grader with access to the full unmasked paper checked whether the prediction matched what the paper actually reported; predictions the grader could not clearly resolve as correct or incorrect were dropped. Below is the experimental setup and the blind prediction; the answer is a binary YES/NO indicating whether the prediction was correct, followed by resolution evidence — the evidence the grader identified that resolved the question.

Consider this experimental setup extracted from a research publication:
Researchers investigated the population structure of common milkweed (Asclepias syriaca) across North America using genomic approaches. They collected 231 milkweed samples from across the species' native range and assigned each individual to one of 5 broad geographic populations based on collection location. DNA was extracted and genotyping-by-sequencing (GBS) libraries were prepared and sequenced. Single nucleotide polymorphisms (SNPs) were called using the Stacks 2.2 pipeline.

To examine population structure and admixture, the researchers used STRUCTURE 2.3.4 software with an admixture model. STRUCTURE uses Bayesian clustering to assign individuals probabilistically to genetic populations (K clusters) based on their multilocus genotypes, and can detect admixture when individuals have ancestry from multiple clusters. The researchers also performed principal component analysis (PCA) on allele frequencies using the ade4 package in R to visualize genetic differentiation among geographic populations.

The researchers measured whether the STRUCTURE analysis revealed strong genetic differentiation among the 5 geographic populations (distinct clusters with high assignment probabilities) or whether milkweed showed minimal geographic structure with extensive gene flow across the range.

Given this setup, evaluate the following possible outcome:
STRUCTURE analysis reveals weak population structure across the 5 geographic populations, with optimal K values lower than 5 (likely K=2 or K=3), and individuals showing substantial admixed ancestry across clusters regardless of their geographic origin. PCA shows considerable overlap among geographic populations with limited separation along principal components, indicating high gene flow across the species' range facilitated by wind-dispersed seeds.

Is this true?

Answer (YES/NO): NO